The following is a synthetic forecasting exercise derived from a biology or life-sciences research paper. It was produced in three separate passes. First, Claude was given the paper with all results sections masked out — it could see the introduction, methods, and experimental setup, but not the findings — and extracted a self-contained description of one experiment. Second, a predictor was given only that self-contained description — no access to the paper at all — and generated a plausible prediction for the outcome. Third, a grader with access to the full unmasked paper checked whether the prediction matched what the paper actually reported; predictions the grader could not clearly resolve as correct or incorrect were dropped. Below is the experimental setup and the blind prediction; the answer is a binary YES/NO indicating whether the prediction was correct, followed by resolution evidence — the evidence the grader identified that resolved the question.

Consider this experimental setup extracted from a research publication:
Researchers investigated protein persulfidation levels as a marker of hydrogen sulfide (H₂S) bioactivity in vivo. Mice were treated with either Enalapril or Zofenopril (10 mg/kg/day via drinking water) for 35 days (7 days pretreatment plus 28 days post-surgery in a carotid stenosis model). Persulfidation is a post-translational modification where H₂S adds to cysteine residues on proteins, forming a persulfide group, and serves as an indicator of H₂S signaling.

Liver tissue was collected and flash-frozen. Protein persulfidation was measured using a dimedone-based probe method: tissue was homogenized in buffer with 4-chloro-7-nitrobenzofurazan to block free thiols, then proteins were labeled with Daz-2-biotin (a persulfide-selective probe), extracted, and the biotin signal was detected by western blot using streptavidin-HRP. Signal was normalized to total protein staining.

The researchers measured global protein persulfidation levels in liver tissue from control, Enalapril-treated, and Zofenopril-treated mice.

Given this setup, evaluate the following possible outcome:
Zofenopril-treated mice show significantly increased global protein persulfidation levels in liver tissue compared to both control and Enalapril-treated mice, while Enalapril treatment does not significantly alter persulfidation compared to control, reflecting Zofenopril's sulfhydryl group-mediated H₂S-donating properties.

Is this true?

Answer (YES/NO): YES